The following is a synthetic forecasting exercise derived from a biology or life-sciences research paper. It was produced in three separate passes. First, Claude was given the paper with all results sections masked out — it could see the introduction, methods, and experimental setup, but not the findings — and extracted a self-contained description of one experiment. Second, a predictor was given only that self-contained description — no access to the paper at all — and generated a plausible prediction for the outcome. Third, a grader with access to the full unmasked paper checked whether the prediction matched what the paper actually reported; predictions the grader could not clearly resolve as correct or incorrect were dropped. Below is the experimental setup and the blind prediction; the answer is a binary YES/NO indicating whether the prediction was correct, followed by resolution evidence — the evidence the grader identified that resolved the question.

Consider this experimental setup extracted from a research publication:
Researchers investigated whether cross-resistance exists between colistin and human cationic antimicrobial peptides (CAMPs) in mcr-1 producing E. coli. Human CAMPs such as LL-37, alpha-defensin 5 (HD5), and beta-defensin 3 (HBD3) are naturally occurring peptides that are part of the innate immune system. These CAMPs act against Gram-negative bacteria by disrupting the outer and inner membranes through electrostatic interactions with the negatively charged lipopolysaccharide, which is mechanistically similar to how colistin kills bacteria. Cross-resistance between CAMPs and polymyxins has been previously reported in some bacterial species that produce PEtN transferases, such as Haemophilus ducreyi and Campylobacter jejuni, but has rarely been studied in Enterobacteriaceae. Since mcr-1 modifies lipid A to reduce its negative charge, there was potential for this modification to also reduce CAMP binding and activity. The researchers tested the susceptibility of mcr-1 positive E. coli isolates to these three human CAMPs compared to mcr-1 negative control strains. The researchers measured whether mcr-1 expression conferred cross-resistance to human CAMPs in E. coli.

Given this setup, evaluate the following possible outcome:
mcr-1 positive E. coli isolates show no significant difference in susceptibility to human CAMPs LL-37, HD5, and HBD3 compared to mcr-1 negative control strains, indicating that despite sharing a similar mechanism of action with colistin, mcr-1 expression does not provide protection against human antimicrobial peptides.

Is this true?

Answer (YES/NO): YES